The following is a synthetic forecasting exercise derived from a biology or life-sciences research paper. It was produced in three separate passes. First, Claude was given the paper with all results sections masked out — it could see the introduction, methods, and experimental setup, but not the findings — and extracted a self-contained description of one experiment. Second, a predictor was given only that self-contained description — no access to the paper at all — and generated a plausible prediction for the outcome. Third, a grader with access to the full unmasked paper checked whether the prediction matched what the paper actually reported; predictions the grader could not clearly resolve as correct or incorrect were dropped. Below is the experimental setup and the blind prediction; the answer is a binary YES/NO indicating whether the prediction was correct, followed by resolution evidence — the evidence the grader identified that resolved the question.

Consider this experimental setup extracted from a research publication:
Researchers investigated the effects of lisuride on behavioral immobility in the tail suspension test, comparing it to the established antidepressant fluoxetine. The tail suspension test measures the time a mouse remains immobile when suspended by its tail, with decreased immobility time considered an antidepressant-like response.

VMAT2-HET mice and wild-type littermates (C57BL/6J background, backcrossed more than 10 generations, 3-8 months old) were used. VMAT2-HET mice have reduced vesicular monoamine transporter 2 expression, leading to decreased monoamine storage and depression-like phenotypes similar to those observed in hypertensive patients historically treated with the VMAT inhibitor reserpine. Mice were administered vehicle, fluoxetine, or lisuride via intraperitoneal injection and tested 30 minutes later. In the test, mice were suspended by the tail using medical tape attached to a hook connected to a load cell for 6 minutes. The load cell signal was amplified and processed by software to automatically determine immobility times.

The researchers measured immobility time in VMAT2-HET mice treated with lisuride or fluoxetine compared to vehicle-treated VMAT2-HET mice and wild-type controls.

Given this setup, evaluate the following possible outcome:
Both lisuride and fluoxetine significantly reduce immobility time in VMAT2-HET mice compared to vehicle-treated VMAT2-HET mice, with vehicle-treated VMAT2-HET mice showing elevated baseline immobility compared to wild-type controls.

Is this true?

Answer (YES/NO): YES